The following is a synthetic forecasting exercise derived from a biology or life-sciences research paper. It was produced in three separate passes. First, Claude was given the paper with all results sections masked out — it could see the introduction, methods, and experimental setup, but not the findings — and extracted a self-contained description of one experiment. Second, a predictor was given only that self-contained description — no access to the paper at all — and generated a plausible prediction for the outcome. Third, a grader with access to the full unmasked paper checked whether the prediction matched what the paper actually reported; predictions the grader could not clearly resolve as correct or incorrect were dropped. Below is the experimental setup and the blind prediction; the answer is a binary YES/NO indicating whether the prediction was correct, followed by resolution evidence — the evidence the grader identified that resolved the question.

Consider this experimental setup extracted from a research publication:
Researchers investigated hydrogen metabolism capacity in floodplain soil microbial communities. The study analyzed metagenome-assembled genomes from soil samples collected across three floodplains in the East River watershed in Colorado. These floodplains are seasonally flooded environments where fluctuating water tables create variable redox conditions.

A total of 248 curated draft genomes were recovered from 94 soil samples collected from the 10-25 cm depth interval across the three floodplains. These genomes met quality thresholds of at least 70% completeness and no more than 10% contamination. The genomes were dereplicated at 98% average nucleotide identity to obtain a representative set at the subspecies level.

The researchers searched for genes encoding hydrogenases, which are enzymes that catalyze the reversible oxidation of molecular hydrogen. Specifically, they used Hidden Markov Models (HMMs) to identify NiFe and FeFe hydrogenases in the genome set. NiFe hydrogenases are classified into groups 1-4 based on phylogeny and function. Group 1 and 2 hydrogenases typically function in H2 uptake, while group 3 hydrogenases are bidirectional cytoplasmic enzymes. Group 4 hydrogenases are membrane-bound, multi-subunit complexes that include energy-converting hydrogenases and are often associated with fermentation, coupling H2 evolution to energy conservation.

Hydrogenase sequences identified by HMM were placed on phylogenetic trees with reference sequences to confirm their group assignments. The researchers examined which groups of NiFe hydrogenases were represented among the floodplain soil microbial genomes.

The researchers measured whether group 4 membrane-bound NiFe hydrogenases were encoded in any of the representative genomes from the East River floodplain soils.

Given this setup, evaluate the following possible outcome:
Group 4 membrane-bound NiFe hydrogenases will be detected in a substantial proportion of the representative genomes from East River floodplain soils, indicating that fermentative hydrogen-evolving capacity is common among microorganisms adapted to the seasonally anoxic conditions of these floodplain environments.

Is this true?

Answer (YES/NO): NO